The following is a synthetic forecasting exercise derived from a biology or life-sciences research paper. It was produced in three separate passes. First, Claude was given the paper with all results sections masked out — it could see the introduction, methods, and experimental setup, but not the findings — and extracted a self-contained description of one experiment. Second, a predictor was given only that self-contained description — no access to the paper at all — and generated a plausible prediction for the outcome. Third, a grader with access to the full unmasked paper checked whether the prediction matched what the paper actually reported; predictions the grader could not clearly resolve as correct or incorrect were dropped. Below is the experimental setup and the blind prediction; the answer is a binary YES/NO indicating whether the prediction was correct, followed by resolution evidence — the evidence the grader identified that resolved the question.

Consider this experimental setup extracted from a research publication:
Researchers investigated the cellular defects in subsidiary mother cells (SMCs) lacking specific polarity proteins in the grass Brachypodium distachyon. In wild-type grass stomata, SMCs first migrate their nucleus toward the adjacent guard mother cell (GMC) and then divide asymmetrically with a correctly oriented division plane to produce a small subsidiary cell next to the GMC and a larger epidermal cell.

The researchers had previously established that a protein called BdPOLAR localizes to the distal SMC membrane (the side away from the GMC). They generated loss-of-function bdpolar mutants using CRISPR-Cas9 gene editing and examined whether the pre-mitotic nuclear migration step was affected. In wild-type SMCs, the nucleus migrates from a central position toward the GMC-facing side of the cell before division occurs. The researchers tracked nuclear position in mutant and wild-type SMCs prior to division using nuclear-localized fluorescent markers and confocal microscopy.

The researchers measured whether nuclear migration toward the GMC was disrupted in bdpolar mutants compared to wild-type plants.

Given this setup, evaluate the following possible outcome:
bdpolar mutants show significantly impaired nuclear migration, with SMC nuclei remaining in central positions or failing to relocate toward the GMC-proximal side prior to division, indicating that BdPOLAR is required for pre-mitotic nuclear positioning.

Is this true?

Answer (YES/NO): NO